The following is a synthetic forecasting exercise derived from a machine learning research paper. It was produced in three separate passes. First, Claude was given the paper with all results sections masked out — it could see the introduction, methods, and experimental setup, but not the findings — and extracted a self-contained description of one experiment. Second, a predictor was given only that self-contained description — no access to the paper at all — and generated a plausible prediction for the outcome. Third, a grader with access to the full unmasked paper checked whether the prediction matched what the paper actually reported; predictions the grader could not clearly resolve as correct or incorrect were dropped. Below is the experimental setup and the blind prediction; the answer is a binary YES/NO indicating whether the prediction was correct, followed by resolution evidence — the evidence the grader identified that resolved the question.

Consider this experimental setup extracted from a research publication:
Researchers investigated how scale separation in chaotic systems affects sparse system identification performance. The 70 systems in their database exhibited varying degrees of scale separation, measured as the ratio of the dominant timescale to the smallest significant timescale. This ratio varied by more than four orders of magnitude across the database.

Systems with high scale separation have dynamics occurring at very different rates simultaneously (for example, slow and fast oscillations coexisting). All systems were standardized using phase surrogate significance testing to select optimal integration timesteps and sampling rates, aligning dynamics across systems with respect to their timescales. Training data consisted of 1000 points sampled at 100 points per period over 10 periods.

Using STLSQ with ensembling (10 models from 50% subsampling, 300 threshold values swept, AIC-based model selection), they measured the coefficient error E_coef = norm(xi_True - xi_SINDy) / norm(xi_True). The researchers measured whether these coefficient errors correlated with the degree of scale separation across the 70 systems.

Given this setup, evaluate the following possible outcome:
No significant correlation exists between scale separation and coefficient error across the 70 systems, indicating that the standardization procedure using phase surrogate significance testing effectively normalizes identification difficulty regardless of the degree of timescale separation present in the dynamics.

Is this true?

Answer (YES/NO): NO